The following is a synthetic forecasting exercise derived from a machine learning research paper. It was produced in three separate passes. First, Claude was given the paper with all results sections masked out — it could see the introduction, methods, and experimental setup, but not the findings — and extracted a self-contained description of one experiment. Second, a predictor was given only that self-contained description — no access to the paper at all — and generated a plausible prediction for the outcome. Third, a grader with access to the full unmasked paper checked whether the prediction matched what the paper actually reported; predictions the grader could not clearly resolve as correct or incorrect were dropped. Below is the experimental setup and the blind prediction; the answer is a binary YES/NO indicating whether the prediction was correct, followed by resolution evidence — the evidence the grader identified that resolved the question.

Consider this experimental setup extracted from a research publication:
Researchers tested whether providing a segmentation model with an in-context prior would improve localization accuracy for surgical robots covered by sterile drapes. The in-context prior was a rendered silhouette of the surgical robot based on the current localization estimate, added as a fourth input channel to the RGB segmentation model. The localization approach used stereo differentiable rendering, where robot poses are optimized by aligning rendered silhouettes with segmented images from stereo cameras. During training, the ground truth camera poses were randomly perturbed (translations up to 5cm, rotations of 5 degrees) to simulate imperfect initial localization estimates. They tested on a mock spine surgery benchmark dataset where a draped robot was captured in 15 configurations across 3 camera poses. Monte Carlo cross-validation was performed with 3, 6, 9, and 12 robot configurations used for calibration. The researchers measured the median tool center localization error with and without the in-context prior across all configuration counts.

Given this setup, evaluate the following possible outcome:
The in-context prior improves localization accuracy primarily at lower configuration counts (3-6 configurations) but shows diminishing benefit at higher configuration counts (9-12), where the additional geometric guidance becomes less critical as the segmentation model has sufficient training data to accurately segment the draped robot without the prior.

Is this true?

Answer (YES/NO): NO